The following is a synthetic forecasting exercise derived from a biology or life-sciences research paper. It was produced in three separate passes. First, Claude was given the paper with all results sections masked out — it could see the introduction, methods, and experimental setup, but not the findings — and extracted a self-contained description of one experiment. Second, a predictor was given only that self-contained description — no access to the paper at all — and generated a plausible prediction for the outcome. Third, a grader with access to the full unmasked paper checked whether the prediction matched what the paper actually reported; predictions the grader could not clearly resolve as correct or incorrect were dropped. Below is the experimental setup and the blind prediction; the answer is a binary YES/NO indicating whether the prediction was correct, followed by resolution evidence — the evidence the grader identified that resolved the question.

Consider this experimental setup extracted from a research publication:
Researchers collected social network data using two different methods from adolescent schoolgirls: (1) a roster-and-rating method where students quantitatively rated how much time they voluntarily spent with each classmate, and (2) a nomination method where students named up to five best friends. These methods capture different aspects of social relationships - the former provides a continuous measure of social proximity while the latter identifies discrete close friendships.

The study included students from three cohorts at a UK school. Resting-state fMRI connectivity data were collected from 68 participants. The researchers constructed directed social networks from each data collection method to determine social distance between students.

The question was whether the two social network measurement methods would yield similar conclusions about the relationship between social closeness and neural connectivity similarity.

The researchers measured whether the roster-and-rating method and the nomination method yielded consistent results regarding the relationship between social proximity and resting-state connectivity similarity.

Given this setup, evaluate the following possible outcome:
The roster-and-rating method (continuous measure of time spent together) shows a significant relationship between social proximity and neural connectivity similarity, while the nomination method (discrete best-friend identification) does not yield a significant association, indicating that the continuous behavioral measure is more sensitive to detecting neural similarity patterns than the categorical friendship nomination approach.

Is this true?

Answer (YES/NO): NO